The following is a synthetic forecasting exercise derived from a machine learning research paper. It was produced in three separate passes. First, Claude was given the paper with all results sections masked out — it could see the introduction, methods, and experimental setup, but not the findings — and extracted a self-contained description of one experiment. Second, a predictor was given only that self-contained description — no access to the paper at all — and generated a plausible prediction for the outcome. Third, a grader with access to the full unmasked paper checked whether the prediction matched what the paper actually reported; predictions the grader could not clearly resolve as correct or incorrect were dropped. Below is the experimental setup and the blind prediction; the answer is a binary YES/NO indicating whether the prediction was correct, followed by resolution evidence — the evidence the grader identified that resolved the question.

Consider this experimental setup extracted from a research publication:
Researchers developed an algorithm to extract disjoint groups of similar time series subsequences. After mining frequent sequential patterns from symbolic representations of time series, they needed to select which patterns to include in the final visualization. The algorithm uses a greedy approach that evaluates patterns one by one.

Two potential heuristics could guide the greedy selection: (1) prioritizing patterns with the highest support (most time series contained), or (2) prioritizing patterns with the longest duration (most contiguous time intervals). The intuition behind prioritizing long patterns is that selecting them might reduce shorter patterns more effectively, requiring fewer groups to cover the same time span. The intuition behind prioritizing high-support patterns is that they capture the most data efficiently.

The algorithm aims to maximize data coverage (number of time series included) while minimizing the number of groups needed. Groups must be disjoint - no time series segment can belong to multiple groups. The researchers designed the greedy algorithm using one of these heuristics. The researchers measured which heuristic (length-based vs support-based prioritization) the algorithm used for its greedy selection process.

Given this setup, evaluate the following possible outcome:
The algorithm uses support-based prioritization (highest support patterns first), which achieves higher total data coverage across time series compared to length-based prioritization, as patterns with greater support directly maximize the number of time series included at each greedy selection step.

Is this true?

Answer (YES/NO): NO